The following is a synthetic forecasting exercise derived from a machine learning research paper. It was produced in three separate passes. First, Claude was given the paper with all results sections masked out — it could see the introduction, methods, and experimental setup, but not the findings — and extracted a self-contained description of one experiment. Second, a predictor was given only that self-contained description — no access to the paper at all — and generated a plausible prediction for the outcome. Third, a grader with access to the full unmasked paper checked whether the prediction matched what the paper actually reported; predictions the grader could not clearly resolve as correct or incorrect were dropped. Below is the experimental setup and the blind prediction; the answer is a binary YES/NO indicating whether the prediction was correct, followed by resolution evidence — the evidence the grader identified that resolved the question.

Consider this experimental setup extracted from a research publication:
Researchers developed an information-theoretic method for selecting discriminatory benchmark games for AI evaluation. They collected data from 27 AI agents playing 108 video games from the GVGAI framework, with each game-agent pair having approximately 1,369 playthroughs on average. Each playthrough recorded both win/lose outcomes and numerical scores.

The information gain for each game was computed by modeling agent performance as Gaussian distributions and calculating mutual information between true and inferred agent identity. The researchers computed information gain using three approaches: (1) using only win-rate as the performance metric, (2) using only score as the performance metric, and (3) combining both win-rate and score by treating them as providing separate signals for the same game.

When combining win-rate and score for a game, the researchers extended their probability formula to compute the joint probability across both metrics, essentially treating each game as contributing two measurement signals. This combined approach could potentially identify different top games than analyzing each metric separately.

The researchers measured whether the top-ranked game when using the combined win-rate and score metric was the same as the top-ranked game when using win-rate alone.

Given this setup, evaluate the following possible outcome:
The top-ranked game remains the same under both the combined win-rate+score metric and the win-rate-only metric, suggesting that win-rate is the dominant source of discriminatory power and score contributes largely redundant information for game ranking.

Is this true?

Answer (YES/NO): YES